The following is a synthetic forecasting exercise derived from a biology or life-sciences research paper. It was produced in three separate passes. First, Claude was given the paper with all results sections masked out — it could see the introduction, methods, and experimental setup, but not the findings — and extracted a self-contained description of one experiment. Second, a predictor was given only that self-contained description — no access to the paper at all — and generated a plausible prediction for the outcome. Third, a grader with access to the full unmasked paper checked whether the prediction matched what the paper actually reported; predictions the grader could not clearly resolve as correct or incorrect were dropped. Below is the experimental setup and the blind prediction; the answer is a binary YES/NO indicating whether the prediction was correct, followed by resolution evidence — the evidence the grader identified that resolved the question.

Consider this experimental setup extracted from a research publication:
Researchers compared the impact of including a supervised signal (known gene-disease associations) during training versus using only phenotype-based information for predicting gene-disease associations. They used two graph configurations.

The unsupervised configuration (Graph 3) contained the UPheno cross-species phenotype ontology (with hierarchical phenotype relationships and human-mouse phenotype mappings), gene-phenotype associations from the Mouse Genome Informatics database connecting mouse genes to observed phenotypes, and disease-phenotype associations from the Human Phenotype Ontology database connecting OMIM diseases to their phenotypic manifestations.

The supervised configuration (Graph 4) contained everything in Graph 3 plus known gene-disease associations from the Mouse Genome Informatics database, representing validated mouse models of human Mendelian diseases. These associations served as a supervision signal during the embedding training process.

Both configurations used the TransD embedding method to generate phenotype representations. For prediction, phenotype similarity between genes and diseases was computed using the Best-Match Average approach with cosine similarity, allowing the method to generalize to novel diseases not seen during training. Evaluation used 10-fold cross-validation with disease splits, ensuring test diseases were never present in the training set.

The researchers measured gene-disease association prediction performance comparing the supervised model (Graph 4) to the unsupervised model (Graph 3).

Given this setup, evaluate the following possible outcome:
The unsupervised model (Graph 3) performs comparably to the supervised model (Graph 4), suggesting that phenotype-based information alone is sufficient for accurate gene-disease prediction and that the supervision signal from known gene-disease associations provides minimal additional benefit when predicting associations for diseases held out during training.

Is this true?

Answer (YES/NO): NO